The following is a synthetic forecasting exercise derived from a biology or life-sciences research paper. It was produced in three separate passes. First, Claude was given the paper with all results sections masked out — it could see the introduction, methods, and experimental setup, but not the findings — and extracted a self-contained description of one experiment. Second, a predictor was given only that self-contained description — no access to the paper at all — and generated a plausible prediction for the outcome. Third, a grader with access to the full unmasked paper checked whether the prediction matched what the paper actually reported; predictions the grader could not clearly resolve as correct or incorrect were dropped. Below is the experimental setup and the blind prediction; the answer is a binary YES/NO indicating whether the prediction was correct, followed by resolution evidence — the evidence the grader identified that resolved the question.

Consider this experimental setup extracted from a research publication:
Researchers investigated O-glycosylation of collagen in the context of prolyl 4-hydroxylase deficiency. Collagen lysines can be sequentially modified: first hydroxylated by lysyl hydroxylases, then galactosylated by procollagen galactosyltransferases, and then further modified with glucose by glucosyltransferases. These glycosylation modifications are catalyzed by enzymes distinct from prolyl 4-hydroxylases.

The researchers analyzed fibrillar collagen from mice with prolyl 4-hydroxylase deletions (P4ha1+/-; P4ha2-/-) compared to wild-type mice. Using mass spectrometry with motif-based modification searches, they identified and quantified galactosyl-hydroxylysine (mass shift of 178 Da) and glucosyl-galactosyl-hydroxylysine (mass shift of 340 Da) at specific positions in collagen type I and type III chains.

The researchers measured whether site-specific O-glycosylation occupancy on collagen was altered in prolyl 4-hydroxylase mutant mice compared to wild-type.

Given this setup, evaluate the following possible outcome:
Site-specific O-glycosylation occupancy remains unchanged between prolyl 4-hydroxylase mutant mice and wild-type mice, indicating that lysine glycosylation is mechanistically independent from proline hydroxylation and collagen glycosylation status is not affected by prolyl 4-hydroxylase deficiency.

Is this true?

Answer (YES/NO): NO